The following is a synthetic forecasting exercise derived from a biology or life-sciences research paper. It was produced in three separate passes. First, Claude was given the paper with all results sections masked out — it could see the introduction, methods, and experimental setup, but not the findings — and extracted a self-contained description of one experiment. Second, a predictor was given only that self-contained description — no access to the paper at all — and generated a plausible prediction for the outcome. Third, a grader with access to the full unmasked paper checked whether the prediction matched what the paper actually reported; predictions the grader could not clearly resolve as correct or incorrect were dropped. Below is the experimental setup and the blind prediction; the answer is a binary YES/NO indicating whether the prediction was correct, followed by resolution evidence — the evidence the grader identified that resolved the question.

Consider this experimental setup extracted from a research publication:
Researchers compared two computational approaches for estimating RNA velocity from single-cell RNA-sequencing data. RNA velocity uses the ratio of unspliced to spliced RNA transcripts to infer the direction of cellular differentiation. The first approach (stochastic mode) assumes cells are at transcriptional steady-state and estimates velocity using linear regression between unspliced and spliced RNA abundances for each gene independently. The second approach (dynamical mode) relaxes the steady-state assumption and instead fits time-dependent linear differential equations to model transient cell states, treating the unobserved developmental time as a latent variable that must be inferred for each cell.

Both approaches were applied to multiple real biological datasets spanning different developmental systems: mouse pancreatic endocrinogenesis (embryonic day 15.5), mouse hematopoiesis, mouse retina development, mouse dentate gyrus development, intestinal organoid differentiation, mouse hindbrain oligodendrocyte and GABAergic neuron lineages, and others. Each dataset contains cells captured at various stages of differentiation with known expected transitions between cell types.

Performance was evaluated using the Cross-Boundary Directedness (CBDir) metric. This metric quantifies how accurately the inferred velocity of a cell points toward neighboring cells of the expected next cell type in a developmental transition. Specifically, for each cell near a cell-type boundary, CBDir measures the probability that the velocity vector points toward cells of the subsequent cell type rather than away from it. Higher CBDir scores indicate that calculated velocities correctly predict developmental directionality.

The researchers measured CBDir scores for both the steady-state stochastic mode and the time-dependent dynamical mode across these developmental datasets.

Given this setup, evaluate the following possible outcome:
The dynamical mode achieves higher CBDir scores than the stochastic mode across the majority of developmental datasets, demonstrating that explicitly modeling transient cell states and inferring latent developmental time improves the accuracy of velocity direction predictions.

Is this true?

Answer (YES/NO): NO